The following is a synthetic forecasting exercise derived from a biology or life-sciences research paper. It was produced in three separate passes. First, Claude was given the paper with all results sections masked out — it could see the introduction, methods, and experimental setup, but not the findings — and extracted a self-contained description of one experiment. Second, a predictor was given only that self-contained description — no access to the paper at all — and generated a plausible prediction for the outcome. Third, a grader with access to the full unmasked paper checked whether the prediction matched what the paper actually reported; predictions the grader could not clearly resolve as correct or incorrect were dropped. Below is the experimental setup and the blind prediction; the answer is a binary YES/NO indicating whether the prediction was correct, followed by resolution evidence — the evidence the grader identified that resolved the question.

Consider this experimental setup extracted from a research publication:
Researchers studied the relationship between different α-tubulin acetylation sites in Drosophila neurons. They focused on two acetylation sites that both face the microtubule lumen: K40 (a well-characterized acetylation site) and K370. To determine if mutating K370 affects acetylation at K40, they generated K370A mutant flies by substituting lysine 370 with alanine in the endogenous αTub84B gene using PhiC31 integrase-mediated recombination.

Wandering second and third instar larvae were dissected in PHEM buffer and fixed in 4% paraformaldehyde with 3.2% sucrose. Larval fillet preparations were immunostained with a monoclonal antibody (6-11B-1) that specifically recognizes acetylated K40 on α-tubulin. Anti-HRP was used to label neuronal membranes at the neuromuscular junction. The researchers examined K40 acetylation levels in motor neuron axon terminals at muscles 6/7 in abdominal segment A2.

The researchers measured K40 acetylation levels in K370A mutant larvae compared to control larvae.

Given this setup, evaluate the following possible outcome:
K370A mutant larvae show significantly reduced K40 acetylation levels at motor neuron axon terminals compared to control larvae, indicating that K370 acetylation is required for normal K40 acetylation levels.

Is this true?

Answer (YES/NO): NO